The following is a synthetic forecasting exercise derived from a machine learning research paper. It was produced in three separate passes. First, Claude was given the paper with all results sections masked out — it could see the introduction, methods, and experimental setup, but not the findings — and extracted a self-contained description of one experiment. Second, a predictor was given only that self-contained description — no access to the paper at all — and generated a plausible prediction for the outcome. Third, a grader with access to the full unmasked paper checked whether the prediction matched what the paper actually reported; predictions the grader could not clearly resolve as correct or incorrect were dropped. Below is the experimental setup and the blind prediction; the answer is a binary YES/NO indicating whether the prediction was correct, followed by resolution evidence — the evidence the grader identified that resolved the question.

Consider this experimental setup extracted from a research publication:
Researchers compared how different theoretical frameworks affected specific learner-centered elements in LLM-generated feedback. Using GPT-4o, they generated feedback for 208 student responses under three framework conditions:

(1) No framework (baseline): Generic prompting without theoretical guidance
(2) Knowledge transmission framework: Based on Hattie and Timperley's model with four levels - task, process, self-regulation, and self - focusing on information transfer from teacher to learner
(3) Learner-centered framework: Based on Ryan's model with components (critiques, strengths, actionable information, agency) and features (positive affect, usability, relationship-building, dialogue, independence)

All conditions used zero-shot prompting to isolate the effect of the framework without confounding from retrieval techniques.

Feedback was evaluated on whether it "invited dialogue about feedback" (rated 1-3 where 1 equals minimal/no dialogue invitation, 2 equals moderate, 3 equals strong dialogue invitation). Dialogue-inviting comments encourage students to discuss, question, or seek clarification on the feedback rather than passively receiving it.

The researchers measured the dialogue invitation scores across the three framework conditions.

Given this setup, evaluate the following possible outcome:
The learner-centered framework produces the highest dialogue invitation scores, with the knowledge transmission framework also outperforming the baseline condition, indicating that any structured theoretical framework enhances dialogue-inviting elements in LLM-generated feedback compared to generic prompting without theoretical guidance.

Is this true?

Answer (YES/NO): NO